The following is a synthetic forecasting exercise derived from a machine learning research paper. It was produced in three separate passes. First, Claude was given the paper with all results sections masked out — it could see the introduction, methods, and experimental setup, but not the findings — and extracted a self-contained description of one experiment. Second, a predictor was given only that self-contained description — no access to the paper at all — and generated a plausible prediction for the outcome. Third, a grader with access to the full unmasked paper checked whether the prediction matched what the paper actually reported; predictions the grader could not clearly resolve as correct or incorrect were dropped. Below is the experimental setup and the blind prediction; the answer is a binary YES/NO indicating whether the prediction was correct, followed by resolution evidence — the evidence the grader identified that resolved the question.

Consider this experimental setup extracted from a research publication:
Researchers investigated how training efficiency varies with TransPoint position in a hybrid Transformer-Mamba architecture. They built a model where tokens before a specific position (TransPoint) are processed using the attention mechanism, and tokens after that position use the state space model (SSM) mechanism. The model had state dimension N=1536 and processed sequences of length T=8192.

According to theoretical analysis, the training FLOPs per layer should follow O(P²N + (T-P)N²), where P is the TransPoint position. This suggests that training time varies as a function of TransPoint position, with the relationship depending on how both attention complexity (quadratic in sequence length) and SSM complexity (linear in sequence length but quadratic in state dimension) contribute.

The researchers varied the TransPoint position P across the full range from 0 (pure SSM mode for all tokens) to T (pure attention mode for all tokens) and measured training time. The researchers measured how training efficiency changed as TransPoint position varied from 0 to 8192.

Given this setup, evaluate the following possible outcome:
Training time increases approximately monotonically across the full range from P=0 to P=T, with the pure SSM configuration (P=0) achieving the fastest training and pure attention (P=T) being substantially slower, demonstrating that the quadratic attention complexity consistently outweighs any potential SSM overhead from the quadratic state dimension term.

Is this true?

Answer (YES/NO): NO